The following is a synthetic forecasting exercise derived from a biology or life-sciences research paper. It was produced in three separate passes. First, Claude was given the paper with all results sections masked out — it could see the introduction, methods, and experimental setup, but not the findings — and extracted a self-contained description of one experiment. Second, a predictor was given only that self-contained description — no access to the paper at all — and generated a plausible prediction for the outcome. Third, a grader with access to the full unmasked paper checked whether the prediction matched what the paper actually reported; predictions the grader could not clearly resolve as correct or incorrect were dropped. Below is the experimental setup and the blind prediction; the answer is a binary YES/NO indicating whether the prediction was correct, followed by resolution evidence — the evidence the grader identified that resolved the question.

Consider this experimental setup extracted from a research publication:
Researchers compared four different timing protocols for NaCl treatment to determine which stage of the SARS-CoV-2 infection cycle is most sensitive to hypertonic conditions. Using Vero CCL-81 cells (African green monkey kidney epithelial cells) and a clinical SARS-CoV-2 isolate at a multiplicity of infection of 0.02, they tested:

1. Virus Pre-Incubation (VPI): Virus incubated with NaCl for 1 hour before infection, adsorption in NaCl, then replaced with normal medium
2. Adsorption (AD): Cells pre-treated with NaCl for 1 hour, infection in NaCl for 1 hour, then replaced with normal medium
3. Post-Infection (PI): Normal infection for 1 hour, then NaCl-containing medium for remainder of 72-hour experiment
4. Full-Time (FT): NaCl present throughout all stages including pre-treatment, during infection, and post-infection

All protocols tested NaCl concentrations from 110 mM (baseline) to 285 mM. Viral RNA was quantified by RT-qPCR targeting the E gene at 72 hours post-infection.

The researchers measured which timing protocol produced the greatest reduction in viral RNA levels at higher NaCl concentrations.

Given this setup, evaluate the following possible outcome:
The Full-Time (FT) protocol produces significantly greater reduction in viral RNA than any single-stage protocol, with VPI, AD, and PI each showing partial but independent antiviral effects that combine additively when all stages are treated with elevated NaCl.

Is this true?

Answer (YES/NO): NO